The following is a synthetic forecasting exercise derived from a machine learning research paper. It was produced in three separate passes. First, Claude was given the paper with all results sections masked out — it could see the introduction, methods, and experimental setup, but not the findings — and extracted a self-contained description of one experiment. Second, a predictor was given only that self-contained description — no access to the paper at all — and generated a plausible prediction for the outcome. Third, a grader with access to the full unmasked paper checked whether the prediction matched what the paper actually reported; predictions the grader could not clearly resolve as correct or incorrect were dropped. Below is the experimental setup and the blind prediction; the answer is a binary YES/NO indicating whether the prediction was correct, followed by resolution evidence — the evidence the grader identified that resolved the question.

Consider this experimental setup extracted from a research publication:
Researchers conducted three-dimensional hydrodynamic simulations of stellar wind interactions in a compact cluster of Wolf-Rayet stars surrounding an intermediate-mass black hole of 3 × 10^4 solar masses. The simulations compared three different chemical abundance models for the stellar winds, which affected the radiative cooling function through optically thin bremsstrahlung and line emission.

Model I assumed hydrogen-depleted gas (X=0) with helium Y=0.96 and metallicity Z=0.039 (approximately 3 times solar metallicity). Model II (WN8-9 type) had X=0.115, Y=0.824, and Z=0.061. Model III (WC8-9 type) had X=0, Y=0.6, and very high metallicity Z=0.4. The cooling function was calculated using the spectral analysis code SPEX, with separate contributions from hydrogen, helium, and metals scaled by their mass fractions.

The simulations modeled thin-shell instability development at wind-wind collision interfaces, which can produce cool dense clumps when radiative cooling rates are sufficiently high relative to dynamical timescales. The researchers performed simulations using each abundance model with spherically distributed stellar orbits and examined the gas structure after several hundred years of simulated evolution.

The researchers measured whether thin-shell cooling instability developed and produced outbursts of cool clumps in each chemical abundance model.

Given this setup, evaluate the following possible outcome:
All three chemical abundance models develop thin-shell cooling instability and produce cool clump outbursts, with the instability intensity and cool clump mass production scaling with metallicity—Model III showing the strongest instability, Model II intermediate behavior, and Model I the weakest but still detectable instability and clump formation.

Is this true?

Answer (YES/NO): NO